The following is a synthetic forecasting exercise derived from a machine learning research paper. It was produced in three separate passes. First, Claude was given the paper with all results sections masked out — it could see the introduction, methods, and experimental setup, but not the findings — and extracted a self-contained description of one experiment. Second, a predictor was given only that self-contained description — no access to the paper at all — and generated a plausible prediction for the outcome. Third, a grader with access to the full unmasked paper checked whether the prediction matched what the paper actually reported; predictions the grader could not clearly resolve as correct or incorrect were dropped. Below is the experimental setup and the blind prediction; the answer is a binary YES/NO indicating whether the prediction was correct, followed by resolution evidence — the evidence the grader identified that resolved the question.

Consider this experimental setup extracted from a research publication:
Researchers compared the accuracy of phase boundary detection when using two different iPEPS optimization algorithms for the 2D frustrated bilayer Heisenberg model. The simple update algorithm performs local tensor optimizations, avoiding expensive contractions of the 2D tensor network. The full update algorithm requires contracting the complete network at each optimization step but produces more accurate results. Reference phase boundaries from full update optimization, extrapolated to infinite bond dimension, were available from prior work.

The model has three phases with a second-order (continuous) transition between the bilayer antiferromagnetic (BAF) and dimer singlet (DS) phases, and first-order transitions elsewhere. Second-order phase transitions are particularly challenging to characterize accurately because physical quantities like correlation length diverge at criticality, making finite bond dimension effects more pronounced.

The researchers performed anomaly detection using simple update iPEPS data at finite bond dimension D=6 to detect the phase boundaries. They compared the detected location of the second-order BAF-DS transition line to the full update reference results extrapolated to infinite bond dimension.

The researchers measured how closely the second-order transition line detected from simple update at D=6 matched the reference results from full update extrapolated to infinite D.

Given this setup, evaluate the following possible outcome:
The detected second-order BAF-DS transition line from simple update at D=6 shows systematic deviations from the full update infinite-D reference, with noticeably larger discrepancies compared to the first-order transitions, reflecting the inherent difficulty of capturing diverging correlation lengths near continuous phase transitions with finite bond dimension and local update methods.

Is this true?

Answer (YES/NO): YES